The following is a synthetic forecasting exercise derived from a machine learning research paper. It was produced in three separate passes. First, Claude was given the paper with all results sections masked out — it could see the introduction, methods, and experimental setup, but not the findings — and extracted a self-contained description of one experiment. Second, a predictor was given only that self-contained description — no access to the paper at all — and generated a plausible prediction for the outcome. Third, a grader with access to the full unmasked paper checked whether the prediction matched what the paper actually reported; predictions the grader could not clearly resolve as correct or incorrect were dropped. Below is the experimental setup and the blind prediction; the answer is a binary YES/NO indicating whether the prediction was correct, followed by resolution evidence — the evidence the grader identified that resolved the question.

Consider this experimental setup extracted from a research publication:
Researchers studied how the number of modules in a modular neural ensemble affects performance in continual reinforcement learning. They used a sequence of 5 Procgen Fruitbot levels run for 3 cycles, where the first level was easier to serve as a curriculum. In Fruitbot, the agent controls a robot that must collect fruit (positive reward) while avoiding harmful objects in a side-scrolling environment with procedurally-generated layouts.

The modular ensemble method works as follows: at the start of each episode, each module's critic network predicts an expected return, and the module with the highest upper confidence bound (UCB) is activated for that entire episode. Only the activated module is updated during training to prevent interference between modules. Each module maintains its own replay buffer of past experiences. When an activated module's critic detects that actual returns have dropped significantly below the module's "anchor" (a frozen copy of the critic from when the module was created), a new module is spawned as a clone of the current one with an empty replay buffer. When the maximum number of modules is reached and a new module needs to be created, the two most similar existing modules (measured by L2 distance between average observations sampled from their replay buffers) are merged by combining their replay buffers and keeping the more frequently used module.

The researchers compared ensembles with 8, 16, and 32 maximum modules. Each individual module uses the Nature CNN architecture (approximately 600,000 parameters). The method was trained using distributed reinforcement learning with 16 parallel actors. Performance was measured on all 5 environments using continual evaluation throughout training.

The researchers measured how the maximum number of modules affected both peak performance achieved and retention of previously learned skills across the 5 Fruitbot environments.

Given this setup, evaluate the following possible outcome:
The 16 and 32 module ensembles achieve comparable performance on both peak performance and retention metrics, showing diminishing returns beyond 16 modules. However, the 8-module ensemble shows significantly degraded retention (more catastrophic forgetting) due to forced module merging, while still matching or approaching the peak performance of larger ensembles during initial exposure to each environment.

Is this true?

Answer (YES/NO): NO